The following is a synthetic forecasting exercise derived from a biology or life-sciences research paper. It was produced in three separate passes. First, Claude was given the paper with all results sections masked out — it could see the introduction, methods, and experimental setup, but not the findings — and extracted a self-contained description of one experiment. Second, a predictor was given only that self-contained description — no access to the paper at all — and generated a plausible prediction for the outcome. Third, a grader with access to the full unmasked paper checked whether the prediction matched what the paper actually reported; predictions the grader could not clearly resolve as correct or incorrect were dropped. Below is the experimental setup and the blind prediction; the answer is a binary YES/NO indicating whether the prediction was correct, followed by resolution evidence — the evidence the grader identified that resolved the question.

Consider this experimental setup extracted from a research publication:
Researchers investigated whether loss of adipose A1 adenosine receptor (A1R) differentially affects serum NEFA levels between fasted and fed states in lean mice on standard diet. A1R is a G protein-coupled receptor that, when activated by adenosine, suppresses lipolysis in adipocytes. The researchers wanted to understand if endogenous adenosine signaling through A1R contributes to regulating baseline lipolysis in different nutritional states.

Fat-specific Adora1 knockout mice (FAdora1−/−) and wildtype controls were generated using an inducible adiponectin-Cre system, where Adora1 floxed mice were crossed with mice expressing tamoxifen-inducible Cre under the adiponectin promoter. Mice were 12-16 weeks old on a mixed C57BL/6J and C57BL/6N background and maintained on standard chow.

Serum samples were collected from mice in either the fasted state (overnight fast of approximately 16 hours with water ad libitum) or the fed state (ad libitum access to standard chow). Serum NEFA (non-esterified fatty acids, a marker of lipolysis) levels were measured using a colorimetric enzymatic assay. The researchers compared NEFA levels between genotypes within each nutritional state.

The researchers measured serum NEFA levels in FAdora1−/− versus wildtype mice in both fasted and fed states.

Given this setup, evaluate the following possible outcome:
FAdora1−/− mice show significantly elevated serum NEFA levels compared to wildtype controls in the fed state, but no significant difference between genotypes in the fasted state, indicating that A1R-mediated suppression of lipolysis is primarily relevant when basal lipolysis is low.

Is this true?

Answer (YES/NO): NO